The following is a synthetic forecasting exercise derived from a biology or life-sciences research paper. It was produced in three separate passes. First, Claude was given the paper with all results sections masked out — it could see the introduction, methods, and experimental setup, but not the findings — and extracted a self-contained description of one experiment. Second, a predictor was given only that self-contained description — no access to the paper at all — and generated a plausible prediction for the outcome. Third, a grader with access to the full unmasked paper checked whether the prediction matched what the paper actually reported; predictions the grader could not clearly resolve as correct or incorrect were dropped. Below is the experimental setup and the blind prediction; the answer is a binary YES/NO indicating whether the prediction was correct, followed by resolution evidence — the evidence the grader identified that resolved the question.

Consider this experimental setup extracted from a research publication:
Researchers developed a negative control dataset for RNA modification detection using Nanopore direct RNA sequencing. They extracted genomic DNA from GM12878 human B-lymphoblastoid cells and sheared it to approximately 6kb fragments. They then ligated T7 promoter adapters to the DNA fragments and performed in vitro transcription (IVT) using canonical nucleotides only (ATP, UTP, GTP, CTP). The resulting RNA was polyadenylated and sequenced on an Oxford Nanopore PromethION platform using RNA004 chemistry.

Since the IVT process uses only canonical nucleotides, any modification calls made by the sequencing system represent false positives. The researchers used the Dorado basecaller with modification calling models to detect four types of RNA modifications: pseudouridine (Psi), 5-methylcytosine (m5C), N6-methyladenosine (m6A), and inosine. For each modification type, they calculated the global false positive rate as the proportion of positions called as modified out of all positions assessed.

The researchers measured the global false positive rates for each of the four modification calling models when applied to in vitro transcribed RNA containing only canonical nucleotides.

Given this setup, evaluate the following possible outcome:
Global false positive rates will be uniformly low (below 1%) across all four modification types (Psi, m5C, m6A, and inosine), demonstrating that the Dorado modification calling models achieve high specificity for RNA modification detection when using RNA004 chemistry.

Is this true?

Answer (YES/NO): NO